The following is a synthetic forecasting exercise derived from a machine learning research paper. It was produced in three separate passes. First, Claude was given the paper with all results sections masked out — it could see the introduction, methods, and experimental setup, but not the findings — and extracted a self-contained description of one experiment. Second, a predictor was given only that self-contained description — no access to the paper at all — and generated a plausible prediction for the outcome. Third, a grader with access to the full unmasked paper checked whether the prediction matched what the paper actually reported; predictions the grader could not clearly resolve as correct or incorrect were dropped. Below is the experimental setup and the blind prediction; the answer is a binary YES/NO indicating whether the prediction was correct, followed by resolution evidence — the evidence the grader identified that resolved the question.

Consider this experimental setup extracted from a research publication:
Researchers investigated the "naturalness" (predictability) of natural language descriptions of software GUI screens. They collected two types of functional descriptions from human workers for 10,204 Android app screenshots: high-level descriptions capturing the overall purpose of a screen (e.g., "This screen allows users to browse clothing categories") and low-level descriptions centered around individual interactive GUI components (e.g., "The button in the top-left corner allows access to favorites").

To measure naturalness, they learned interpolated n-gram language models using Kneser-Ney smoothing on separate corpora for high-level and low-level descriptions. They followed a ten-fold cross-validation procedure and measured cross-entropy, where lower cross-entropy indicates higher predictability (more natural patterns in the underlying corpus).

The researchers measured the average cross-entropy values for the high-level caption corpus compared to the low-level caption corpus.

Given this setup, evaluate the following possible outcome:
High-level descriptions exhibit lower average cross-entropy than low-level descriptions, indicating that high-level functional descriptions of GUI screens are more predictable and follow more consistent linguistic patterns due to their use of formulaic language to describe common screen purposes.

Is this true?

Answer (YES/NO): NO